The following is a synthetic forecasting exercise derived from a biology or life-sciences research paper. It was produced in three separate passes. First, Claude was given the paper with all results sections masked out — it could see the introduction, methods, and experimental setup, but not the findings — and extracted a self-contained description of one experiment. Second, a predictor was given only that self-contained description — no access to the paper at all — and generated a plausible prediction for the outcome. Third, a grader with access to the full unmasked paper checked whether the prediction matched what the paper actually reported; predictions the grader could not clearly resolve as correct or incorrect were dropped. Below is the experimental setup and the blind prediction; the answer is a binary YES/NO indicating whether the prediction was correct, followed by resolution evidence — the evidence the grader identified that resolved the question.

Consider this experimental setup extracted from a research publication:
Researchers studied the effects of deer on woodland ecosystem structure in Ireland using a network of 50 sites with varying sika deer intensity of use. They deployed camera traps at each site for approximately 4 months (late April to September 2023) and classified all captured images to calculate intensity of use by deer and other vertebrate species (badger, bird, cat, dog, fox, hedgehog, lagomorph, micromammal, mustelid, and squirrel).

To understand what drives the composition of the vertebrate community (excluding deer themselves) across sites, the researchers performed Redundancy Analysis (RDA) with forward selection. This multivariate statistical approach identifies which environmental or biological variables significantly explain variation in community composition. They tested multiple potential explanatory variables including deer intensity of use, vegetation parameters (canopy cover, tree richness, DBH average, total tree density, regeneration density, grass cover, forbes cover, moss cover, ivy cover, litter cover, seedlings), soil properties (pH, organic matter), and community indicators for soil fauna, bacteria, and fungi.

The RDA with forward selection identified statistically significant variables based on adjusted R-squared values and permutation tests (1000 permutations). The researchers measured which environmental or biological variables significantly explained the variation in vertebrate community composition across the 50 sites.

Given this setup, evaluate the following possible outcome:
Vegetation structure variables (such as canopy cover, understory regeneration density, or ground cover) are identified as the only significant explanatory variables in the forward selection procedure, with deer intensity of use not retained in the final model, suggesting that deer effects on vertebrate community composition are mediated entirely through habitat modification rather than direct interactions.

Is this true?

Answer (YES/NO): NO